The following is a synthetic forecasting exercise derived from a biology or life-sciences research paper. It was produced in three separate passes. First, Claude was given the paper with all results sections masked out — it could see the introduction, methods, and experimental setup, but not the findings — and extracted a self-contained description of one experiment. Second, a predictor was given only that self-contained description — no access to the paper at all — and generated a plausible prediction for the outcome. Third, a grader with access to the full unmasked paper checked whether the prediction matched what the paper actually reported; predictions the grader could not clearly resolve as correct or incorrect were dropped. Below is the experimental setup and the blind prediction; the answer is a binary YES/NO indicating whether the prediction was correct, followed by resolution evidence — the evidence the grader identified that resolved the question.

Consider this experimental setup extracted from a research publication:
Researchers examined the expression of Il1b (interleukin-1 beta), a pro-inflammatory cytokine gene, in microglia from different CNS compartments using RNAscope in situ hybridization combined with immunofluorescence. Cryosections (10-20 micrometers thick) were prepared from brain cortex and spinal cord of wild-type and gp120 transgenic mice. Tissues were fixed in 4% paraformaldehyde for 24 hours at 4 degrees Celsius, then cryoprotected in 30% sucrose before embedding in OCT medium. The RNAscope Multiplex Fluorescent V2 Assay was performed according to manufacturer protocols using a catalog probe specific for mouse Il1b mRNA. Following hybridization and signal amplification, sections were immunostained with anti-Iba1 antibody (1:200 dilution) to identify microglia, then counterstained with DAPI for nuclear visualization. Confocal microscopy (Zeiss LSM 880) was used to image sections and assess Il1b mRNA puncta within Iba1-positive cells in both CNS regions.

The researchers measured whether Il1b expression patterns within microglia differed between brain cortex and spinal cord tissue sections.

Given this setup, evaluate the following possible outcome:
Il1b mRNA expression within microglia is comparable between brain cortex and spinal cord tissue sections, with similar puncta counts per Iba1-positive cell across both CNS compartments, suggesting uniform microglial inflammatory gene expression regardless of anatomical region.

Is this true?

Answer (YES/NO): NO